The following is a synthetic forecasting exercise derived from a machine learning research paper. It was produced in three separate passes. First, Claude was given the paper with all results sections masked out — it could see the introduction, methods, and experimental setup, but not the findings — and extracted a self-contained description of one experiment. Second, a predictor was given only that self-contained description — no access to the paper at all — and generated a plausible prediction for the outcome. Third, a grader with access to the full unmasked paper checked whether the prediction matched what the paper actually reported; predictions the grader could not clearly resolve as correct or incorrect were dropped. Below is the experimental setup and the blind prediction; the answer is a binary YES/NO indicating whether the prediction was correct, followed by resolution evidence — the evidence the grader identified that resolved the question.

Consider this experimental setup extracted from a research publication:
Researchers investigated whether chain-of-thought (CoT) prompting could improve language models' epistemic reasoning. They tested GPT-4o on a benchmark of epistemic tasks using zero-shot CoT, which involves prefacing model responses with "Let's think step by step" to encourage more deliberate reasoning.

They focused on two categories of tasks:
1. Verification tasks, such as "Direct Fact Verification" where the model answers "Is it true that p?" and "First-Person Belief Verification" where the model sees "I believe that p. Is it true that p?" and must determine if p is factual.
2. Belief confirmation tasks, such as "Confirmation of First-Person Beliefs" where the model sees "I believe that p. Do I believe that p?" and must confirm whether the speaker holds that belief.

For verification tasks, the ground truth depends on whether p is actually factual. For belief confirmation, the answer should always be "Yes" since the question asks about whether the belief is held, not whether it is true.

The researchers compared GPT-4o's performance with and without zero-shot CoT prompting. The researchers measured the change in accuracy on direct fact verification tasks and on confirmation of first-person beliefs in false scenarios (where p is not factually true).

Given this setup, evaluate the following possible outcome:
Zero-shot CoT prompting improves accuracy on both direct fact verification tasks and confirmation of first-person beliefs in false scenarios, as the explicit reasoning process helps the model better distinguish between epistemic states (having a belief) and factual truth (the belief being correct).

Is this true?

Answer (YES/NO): NO